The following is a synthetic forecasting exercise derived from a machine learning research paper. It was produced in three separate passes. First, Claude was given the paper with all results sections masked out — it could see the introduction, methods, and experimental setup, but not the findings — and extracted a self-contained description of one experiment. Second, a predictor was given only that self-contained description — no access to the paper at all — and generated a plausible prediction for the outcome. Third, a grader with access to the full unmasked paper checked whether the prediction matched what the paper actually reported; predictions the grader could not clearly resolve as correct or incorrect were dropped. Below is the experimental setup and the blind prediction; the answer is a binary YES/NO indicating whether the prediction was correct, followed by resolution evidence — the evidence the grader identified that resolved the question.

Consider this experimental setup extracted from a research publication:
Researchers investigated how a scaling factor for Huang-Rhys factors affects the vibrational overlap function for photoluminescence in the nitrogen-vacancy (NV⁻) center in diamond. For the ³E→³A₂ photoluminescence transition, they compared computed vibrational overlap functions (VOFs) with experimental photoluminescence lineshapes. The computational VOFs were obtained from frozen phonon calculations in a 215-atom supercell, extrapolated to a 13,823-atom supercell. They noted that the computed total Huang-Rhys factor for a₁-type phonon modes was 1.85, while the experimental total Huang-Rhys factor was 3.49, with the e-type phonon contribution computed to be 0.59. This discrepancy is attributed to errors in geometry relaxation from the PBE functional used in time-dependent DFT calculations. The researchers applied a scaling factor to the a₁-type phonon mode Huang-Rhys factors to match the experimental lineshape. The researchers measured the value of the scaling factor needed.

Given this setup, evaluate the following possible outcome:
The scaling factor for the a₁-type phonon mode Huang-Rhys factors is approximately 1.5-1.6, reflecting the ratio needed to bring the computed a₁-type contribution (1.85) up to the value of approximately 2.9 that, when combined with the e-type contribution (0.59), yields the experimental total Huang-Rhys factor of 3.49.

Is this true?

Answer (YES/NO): YES